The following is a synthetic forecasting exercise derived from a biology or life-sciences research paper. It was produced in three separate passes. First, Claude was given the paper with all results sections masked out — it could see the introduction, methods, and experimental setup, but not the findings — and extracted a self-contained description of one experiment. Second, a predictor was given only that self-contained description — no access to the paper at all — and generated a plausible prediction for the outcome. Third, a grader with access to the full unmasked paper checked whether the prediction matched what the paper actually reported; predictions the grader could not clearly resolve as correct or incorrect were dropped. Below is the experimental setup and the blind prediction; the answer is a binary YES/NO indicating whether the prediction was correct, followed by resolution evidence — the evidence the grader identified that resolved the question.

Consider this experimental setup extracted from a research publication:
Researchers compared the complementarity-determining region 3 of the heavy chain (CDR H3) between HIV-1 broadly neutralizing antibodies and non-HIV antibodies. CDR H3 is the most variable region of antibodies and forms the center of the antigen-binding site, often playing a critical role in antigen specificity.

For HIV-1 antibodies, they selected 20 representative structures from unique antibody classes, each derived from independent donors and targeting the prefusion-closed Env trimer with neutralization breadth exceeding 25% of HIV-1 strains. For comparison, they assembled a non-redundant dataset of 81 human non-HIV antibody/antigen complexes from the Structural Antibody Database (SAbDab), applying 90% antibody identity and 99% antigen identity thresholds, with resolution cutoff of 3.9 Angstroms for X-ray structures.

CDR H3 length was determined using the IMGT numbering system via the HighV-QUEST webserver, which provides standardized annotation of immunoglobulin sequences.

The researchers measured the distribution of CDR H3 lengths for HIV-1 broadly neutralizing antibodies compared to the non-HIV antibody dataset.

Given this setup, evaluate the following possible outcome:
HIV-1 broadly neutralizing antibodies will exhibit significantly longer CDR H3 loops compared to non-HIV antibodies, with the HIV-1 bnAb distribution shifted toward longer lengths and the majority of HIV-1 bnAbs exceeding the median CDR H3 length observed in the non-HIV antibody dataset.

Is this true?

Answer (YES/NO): YES